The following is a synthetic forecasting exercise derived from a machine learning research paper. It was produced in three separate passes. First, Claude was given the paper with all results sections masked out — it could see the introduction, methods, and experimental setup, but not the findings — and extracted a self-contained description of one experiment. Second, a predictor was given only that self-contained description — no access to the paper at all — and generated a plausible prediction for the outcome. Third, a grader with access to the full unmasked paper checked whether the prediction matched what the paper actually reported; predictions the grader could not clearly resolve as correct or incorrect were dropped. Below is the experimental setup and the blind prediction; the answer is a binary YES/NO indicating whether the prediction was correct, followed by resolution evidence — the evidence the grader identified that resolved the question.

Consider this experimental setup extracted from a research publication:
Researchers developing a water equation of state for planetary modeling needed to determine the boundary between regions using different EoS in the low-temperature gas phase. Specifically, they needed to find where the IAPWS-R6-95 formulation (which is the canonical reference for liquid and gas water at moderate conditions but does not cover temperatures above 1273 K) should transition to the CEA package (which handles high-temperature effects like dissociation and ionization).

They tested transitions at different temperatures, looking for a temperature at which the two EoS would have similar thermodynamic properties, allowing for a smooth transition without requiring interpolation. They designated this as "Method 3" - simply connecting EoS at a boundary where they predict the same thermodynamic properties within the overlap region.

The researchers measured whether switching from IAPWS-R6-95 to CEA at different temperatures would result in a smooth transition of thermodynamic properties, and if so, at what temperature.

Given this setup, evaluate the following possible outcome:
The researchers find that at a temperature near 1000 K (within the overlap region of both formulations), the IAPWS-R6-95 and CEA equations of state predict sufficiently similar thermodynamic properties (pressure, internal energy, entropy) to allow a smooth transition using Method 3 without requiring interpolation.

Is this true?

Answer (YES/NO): NO